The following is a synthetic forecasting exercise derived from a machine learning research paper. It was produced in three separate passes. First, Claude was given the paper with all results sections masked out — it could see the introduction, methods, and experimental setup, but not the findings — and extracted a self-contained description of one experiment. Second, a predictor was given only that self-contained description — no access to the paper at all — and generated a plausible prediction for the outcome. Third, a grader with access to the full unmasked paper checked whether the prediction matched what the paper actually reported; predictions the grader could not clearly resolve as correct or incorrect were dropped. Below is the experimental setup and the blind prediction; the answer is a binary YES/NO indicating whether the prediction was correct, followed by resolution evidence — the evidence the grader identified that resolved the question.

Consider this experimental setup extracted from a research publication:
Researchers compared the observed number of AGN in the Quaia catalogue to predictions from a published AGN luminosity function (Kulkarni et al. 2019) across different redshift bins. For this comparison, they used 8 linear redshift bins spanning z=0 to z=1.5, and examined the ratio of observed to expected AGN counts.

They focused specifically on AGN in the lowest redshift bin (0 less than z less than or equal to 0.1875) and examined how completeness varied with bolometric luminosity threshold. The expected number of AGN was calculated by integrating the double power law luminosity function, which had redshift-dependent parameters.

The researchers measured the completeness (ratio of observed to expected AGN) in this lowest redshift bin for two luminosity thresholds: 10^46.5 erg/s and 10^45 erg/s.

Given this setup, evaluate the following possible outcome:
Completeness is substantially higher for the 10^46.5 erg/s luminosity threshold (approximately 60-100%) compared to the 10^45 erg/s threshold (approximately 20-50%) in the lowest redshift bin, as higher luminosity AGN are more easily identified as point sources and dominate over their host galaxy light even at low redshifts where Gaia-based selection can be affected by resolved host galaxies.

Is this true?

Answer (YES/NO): NO